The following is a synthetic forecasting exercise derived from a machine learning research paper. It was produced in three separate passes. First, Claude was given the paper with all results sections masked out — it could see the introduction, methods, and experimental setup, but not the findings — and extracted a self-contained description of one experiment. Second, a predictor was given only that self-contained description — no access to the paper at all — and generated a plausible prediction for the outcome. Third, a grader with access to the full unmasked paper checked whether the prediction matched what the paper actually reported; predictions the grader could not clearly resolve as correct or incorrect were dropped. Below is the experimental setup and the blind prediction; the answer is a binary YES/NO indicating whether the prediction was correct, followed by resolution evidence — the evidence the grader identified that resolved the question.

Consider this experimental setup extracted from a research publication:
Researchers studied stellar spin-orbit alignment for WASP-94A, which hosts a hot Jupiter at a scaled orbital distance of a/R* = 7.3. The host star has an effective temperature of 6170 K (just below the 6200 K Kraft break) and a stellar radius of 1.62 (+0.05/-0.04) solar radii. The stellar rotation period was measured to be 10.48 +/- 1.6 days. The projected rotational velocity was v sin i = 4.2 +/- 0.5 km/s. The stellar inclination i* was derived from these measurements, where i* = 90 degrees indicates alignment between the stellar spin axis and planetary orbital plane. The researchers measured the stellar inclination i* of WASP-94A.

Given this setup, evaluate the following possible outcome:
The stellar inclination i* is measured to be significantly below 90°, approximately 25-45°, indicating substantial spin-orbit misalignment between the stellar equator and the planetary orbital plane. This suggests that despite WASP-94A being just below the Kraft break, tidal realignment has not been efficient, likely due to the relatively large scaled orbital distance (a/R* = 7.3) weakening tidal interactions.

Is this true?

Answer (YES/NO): YES